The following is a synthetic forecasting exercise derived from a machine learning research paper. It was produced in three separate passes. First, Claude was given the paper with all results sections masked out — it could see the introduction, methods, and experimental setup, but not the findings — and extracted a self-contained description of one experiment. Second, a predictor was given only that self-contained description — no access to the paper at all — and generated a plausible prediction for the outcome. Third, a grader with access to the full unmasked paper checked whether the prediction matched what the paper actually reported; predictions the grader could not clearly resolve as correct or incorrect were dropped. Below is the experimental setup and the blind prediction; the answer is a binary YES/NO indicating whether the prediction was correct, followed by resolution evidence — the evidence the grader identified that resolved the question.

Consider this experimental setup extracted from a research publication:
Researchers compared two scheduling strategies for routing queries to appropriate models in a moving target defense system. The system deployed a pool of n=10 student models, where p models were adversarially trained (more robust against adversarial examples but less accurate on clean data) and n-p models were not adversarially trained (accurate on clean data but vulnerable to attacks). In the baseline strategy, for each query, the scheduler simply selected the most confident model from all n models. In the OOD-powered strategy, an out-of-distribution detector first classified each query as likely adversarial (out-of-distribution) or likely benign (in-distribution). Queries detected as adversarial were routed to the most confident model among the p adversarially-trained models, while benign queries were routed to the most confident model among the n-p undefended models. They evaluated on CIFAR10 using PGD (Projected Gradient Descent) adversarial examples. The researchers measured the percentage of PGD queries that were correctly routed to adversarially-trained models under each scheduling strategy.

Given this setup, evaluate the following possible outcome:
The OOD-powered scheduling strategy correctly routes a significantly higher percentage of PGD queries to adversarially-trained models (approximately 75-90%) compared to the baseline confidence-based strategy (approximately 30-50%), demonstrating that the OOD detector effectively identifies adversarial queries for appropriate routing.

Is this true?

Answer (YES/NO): NO